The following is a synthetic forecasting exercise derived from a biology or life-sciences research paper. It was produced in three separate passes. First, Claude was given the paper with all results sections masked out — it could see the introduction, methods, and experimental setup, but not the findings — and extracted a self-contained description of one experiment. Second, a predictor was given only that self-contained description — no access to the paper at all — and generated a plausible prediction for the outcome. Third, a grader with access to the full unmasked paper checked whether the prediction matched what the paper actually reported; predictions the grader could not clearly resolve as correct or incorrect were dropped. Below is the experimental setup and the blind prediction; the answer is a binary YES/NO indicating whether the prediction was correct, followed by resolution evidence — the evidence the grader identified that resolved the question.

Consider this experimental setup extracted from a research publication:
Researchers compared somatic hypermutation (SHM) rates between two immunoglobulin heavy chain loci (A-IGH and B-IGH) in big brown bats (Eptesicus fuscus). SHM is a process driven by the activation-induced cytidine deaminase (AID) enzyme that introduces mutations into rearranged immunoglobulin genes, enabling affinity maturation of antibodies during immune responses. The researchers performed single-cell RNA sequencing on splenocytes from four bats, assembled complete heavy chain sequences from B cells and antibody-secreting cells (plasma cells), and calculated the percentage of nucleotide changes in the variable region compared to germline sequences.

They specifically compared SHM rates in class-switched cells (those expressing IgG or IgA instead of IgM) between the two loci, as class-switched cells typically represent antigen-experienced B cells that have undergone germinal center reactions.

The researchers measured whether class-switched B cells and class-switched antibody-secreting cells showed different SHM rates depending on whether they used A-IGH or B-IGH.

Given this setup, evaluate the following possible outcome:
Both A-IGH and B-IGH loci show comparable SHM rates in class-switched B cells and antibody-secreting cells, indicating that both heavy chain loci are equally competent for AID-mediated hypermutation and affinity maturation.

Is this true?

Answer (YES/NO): NO